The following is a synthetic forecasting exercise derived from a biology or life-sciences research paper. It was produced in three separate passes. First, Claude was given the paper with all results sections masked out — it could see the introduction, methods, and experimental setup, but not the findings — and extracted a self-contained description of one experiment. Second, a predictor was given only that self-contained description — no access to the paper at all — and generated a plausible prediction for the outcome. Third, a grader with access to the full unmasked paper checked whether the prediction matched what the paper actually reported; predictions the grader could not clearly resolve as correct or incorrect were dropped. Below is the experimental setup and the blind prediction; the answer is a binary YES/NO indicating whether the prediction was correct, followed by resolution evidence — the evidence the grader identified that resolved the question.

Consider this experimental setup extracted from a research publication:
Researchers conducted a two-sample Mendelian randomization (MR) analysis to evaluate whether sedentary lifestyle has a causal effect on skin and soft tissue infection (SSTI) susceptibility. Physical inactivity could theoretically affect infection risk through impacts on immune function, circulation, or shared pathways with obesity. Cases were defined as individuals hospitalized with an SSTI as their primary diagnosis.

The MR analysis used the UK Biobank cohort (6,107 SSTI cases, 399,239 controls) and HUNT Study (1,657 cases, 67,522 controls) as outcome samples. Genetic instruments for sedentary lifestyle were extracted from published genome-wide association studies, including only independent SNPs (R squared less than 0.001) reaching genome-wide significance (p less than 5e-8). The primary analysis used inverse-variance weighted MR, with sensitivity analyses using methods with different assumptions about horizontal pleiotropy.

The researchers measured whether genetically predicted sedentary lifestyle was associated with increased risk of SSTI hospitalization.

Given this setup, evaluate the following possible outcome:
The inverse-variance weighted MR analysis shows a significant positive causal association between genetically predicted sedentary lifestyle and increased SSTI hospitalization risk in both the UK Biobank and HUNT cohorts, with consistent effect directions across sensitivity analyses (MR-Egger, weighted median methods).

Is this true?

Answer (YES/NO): NO